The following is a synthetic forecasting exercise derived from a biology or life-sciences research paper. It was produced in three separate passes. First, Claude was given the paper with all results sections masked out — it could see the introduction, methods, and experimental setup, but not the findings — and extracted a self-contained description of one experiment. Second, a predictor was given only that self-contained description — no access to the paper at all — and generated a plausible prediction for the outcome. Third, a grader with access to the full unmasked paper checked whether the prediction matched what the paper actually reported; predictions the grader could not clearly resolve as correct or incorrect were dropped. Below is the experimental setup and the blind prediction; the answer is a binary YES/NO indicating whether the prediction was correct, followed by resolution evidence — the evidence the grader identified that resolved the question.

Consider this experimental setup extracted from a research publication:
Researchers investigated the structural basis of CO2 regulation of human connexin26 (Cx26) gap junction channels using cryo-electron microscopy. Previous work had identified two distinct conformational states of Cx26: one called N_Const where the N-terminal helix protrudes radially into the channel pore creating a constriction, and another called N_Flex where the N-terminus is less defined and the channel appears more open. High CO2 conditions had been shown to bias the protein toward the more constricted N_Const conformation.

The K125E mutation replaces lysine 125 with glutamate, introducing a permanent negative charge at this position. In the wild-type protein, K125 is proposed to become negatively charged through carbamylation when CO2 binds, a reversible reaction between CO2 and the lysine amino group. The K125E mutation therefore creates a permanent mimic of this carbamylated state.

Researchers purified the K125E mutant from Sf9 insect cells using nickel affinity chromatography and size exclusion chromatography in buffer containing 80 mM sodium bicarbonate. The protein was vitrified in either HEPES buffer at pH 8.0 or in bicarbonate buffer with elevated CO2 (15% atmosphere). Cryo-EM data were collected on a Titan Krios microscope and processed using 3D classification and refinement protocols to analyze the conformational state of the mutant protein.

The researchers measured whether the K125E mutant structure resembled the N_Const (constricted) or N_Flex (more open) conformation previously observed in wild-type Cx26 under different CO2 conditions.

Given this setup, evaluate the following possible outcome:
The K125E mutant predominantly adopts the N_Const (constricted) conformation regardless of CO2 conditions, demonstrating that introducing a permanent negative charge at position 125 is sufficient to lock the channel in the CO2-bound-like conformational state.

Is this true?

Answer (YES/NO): YES